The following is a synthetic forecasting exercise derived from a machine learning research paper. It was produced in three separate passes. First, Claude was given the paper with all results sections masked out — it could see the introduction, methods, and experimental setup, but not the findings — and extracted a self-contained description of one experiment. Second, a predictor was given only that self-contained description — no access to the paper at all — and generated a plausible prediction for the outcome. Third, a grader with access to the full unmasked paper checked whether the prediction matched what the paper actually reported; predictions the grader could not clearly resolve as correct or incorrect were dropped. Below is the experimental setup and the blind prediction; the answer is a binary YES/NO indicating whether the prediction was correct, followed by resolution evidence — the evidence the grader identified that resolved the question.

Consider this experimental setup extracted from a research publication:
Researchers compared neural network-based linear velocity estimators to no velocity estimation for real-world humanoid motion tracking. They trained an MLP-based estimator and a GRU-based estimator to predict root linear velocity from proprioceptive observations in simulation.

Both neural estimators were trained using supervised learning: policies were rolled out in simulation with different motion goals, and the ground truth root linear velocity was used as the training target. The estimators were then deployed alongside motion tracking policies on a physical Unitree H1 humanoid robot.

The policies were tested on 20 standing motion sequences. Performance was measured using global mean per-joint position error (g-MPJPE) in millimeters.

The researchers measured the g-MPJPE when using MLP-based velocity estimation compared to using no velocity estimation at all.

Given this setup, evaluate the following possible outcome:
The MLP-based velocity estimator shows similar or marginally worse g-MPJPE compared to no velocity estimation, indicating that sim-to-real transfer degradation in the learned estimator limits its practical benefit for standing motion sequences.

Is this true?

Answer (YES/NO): YES